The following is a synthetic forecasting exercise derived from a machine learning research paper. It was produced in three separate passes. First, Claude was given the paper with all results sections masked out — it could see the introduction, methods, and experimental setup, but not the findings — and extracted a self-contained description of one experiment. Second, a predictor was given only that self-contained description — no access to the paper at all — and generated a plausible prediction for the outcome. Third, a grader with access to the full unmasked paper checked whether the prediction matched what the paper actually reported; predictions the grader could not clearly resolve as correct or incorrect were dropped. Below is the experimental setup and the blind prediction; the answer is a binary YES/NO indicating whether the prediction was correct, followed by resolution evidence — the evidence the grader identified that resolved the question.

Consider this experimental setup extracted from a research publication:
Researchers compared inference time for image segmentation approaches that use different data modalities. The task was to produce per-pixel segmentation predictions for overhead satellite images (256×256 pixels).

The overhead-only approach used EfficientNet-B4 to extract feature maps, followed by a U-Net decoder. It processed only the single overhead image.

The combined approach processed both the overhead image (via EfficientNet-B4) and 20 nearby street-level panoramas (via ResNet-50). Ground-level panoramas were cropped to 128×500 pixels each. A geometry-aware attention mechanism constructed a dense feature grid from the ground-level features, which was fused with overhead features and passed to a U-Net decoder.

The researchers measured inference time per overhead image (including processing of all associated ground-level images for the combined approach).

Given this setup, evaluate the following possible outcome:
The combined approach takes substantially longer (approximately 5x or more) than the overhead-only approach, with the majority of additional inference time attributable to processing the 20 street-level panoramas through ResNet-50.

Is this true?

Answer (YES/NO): NO